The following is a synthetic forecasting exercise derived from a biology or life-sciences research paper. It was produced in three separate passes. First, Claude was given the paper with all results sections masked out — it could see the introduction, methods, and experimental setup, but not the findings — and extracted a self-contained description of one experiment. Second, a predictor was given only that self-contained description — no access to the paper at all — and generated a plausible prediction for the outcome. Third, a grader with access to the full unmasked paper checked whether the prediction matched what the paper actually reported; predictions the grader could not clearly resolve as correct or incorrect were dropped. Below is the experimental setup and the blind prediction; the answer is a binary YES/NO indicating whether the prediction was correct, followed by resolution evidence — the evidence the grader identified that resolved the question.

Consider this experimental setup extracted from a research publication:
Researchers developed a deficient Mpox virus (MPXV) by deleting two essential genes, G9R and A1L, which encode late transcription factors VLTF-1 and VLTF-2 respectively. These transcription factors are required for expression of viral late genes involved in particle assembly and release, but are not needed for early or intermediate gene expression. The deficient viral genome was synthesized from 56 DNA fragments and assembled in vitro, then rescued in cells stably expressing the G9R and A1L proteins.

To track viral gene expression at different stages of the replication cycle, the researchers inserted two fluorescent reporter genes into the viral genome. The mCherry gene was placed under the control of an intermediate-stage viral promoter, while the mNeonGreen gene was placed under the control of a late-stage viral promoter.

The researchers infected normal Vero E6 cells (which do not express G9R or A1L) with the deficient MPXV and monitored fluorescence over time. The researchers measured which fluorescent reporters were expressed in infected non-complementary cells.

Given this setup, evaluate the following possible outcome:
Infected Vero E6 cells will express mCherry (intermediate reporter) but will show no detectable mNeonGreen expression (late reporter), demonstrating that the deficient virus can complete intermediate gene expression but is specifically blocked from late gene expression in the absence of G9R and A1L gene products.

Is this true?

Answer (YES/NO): YES